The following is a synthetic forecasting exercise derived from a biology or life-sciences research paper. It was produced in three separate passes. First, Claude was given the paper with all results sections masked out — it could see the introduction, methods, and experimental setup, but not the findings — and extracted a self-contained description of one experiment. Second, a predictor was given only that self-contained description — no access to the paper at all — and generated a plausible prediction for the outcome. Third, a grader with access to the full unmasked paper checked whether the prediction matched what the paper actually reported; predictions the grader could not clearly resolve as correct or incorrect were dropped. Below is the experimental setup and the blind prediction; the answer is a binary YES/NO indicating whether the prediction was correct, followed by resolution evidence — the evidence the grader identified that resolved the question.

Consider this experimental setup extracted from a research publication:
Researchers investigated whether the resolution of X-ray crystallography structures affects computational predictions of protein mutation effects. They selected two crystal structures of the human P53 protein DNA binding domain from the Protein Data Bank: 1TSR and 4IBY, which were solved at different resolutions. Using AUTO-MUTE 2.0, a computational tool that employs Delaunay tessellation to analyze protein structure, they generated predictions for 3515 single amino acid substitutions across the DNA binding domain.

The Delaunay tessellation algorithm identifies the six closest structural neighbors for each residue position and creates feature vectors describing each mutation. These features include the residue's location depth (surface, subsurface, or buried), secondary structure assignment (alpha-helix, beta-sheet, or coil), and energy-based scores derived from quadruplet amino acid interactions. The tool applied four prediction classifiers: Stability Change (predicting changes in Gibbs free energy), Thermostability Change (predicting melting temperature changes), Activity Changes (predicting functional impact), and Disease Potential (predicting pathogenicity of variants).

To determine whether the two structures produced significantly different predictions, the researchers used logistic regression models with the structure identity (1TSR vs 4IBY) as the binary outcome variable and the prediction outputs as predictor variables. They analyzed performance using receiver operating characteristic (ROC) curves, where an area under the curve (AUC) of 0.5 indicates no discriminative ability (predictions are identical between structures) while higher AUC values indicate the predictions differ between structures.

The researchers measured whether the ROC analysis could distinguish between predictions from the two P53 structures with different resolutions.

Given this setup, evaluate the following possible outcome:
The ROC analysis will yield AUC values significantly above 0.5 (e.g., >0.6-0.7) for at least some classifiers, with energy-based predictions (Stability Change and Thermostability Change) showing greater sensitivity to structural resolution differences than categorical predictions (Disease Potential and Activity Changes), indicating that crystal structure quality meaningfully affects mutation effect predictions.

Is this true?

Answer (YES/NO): NO